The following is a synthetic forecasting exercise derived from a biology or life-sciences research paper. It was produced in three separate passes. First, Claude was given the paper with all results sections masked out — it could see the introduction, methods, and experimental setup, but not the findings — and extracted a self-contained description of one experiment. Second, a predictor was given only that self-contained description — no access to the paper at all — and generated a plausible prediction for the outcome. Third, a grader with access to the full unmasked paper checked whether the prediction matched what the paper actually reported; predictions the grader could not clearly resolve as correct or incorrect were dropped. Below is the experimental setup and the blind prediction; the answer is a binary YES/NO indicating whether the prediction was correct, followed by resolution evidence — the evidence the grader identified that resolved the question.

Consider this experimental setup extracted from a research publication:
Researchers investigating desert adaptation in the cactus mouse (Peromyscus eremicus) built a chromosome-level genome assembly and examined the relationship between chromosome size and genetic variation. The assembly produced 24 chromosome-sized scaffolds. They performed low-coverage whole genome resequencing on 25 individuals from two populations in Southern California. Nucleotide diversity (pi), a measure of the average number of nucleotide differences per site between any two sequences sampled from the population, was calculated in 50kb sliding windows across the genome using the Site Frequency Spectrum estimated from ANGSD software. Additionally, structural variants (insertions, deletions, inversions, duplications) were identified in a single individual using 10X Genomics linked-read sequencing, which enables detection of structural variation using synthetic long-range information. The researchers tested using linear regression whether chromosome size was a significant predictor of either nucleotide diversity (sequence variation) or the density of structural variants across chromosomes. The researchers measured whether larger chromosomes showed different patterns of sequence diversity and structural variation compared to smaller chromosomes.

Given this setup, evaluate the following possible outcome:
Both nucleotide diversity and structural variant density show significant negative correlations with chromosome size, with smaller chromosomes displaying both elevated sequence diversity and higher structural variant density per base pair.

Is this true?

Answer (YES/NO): NO